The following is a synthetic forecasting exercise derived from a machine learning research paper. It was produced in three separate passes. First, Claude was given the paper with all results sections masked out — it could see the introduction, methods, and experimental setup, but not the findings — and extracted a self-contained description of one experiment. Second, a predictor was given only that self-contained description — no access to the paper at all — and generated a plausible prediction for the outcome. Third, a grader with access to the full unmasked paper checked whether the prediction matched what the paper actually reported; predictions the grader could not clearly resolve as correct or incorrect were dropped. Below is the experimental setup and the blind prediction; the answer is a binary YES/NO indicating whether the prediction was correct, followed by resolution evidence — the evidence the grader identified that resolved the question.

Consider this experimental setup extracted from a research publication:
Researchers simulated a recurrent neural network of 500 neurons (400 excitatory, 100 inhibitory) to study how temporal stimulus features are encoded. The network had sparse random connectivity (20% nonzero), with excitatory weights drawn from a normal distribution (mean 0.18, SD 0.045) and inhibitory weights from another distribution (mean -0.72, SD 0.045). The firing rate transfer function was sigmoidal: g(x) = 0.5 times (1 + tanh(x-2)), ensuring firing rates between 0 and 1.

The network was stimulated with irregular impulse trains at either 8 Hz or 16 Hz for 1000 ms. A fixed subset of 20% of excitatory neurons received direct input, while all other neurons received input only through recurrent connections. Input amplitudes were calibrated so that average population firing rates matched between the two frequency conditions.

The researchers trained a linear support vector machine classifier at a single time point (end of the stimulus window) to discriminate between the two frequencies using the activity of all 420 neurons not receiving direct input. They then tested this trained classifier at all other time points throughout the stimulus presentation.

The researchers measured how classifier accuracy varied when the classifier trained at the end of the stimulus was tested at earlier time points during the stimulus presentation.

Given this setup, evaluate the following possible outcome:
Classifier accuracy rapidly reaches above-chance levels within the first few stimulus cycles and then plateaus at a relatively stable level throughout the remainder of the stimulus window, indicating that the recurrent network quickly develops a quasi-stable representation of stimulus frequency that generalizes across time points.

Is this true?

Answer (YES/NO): YES